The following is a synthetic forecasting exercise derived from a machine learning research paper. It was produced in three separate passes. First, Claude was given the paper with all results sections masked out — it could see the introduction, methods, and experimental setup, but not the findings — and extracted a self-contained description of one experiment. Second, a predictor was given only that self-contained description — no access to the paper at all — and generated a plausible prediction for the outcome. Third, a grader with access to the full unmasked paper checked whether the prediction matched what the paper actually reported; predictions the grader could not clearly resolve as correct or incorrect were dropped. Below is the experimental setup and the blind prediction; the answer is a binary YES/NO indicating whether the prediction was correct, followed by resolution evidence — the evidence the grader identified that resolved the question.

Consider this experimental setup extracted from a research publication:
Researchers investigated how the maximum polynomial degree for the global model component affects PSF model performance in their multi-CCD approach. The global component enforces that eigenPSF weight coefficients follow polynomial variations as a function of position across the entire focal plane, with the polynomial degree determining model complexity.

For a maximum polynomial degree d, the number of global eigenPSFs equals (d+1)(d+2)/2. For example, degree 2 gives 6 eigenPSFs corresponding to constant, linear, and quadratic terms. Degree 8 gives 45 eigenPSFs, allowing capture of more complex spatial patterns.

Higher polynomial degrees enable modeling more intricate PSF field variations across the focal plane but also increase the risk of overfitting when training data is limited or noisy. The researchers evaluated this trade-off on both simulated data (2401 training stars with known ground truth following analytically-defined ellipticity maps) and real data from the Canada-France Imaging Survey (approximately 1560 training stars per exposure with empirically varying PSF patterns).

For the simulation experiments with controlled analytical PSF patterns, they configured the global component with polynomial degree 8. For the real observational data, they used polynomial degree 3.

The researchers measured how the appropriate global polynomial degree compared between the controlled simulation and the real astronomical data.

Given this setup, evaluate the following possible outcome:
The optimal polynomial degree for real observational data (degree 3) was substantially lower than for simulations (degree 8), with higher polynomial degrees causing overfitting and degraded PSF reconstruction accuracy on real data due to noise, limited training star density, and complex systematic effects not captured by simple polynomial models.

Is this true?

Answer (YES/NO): NO